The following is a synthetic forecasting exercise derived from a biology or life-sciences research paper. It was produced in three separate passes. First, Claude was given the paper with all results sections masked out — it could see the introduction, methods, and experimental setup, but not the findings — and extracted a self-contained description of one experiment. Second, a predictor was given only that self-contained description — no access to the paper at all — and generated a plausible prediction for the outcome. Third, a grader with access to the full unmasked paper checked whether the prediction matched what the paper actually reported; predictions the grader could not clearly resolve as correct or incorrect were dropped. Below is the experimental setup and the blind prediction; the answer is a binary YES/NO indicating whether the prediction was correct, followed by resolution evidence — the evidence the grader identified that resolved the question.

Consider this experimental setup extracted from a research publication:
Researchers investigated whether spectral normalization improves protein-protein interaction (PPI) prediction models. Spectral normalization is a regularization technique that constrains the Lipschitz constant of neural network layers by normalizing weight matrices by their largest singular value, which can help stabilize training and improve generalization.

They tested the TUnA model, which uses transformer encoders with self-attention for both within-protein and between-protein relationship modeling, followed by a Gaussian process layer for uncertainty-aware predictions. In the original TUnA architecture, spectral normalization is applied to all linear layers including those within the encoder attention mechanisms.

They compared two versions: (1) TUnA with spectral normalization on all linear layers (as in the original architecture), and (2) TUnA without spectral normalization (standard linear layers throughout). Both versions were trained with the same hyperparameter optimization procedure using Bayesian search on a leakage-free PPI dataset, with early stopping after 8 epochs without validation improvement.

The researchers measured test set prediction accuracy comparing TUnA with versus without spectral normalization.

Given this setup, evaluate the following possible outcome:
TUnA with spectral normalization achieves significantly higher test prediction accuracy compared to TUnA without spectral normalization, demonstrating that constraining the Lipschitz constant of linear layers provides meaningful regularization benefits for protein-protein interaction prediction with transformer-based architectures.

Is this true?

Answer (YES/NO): YES